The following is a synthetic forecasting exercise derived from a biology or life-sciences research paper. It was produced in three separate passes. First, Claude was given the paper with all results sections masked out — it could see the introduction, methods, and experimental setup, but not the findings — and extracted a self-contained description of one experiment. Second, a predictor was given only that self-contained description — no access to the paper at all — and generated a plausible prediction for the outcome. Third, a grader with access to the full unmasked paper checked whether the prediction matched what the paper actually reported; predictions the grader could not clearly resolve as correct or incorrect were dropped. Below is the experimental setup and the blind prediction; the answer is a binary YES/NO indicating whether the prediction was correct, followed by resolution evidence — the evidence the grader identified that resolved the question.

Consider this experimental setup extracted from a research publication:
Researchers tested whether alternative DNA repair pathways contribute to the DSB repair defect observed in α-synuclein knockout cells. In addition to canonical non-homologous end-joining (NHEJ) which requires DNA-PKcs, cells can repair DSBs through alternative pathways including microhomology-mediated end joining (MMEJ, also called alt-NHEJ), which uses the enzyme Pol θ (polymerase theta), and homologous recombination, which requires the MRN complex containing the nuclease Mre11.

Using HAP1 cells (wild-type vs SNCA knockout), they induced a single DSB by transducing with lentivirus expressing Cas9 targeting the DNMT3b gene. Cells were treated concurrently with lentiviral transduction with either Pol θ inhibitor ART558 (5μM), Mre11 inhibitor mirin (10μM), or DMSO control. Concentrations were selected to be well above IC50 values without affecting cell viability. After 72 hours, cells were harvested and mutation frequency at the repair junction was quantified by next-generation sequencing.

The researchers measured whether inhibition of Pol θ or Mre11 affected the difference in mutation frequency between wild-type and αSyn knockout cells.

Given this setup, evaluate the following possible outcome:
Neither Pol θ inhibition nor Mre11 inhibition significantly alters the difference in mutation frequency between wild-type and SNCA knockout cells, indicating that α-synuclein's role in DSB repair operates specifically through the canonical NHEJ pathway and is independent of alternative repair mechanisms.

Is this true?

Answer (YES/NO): YES